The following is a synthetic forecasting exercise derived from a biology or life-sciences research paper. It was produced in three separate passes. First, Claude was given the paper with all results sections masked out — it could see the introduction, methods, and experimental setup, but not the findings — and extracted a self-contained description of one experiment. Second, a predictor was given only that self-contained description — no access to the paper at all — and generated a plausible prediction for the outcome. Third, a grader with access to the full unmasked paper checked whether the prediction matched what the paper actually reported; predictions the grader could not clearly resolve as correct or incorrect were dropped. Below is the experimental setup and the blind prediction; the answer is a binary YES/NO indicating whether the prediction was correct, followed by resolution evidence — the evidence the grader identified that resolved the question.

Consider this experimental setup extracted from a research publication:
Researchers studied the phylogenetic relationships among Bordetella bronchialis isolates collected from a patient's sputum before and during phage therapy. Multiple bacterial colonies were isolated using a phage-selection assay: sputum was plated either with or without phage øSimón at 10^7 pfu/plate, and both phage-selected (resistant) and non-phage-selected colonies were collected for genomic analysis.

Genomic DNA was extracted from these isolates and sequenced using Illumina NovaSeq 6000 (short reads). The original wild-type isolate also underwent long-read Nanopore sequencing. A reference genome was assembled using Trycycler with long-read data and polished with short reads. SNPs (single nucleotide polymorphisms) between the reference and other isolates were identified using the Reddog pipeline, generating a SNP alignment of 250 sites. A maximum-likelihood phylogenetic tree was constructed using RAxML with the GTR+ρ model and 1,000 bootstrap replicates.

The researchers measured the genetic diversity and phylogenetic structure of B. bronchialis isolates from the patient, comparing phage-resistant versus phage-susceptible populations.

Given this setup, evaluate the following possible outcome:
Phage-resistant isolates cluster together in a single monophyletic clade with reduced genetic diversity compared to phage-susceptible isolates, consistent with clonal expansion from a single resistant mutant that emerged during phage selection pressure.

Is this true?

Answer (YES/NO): NO